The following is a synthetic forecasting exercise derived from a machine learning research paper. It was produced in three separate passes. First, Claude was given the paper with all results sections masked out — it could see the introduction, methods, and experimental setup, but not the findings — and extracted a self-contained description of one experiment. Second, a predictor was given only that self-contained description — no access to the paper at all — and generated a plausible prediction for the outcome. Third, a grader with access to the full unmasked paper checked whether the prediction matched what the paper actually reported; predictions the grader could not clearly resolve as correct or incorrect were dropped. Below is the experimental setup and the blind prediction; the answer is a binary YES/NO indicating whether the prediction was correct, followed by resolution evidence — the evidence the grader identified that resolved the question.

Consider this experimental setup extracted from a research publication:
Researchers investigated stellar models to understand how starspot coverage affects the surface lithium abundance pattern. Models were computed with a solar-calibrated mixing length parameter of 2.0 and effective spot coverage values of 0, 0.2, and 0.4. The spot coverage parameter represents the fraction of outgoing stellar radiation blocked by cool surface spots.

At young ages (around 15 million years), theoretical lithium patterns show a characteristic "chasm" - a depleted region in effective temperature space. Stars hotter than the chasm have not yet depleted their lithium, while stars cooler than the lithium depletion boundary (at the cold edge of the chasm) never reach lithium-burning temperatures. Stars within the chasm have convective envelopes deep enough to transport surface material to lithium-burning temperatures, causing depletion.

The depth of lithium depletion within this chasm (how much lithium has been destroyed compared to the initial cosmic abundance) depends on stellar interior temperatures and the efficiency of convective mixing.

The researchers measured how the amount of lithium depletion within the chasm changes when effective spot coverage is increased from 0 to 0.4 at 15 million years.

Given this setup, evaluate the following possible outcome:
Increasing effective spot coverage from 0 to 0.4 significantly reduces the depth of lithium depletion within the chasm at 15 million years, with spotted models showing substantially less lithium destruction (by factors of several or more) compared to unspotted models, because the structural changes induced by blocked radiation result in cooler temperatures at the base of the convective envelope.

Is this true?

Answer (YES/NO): YES